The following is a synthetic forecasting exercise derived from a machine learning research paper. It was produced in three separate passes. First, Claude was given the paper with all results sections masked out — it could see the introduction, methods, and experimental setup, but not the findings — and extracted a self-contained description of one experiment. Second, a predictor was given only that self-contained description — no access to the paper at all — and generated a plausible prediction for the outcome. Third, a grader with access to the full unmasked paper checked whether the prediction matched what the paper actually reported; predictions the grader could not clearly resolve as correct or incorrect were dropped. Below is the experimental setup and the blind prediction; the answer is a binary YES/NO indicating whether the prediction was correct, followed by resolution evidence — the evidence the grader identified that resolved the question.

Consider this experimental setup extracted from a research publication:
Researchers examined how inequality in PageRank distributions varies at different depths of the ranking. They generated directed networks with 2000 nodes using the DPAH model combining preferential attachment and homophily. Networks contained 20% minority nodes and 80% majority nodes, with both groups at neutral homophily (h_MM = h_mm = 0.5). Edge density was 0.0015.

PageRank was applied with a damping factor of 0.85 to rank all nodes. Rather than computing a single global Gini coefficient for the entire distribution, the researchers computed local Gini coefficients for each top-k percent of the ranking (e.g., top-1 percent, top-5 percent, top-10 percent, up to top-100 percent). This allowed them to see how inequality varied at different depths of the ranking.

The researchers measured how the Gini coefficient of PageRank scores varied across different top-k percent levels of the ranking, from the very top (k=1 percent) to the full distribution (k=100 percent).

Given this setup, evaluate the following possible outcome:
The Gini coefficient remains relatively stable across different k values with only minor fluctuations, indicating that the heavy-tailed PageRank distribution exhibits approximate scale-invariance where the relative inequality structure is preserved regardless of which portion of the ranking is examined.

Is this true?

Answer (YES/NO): NO